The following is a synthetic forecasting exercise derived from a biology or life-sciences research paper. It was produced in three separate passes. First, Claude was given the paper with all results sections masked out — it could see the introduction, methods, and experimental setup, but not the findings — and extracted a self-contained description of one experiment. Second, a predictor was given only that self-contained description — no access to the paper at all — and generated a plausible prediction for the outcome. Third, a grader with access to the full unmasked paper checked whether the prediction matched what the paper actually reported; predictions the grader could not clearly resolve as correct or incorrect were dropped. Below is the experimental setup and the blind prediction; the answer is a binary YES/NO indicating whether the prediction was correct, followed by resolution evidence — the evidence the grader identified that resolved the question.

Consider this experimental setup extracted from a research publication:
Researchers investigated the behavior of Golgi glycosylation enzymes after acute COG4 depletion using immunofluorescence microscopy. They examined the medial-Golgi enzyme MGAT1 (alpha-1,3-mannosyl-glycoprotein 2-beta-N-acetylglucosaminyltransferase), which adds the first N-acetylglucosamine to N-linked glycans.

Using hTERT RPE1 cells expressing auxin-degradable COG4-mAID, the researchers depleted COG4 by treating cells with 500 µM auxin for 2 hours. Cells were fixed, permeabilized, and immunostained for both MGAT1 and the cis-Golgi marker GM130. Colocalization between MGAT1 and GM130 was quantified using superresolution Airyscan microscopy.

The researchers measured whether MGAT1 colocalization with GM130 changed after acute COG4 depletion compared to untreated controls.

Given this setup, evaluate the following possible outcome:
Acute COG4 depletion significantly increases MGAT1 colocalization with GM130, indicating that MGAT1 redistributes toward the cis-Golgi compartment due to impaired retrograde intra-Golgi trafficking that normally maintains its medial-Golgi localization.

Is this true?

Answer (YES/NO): NO